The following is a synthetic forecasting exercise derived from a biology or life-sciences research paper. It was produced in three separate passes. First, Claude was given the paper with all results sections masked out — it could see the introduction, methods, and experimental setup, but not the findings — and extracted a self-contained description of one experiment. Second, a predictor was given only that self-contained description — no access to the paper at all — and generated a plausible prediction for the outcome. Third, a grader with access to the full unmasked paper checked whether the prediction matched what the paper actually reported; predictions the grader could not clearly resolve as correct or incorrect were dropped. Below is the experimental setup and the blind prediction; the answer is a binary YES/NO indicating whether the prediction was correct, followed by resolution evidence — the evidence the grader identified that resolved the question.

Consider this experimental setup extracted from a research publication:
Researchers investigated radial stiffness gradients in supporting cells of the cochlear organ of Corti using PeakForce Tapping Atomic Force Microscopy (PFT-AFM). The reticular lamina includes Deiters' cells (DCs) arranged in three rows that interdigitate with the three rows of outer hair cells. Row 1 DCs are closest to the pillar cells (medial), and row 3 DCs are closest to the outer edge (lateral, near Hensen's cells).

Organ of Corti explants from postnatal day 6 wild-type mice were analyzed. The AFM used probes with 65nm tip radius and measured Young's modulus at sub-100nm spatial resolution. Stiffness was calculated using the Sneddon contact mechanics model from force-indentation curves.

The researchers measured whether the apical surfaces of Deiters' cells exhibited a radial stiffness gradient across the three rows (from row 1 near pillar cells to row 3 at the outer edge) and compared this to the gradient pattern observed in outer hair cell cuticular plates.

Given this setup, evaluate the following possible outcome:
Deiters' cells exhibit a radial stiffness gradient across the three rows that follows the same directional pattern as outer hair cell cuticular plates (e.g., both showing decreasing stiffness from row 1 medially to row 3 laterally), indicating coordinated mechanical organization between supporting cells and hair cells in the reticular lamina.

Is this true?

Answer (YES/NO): NO